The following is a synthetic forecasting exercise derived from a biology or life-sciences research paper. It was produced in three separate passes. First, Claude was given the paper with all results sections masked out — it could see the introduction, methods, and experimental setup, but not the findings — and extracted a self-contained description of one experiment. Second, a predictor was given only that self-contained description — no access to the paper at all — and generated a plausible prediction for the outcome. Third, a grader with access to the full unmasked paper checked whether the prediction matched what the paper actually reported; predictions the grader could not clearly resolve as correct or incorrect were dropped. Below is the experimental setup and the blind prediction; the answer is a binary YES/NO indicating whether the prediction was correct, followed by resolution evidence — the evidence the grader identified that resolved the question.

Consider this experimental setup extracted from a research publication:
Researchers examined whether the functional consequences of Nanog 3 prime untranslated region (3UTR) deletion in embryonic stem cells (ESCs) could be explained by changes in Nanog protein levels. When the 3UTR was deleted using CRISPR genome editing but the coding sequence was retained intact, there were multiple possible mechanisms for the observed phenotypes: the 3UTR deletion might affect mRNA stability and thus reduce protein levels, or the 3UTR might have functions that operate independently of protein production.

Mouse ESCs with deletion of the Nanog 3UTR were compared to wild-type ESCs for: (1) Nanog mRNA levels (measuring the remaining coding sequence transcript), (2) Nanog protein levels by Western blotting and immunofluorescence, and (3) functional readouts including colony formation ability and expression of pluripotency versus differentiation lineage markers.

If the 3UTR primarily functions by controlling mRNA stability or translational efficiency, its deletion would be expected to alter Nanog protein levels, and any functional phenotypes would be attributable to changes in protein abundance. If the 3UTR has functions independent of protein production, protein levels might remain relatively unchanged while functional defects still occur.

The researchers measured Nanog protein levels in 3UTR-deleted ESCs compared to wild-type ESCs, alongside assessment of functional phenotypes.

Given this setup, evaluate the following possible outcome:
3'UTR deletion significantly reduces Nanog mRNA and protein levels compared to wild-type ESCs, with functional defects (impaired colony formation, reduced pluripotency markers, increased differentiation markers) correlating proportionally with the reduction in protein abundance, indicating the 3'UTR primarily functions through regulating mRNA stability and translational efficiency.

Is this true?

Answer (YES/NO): NO